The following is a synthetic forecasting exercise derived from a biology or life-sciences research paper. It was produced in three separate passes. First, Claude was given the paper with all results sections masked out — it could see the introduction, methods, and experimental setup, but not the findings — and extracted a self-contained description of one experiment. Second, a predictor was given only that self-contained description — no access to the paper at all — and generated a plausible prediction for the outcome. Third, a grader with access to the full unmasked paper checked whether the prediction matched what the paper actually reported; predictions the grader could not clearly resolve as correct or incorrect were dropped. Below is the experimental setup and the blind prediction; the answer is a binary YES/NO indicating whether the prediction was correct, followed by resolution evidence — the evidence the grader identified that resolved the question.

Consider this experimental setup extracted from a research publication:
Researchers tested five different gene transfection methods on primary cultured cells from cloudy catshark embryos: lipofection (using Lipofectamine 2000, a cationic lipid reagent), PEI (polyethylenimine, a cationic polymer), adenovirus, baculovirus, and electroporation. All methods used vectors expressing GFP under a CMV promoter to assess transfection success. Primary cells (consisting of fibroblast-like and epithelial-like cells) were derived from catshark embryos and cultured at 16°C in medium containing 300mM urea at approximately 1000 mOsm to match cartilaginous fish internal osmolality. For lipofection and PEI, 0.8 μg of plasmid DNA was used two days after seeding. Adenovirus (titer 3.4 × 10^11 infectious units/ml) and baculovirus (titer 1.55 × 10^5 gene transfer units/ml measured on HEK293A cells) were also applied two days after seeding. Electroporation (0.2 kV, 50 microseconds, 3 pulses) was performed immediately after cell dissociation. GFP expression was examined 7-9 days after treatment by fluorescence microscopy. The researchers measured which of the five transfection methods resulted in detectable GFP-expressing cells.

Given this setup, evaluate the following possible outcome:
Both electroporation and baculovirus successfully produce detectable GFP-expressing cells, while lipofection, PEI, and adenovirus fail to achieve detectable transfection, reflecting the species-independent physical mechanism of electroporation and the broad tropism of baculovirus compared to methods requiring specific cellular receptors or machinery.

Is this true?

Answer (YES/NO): NO